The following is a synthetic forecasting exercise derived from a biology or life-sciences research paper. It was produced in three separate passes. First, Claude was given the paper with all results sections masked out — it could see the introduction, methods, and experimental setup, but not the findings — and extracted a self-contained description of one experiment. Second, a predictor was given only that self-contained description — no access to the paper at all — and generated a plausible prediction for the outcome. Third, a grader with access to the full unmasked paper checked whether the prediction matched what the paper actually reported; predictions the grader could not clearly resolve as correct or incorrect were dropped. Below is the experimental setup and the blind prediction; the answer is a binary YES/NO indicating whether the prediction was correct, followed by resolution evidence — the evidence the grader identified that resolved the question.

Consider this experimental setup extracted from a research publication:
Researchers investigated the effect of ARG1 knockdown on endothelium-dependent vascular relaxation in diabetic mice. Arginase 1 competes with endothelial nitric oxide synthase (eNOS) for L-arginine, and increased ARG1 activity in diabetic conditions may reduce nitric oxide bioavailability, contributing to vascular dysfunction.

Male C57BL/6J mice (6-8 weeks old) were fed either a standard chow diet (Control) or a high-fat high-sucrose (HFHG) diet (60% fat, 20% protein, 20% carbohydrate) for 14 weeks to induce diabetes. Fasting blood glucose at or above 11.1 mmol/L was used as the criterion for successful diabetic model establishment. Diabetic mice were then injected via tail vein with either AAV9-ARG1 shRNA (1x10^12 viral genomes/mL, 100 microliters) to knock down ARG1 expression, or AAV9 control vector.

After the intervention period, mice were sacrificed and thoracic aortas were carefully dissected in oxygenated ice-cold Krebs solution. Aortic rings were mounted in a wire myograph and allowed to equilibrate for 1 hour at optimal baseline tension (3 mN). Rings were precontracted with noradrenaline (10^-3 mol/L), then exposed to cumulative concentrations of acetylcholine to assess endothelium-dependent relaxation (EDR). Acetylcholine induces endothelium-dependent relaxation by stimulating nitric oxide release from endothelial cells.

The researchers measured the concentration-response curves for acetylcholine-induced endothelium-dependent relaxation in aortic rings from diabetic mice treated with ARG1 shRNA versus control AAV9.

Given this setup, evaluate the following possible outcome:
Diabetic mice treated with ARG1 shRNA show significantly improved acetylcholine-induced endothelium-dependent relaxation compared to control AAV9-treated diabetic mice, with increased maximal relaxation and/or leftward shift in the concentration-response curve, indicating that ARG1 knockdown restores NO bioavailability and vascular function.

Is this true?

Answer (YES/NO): YES